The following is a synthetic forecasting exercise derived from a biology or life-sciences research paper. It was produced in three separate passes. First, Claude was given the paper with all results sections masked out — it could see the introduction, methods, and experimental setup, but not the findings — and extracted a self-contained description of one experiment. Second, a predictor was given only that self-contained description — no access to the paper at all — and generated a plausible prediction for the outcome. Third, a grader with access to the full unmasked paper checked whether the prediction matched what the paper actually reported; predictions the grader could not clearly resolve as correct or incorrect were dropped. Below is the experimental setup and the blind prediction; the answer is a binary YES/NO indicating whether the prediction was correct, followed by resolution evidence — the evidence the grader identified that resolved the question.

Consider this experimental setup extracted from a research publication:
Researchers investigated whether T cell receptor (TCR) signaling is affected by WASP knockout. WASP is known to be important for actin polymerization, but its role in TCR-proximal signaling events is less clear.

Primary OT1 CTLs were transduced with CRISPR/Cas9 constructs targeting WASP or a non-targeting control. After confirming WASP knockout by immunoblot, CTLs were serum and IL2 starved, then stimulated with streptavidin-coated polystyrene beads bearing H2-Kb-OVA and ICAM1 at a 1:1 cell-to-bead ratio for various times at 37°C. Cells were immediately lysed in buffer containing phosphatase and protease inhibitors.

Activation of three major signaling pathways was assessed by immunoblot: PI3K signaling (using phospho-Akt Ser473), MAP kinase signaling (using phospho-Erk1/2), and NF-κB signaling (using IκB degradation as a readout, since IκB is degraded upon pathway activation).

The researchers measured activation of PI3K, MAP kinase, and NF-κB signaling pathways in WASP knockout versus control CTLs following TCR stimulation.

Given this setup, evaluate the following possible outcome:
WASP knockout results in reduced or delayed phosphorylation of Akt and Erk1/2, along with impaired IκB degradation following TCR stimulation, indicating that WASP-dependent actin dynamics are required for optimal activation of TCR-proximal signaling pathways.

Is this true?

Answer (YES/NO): NO